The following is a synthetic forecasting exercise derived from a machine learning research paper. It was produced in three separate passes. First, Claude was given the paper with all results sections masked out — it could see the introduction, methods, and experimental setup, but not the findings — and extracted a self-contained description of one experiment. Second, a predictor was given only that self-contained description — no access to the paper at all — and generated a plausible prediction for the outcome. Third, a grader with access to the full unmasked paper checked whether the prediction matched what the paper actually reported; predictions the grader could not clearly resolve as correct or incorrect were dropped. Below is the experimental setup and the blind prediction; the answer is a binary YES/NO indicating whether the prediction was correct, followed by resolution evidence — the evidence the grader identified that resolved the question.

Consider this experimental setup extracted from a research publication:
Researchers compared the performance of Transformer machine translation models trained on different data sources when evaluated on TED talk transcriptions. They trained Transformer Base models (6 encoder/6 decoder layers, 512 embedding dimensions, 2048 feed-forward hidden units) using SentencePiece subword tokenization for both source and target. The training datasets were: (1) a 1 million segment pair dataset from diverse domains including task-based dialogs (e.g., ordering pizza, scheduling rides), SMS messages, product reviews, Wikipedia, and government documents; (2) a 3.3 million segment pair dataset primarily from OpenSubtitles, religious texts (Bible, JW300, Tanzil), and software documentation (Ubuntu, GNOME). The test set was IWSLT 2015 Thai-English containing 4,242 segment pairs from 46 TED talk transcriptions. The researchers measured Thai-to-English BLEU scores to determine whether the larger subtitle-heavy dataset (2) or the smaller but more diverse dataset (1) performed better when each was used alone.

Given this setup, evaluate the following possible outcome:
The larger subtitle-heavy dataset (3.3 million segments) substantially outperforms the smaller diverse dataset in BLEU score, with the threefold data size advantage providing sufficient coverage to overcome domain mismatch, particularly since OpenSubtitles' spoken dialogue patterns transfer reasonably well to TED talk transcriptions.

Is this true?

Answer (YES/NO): YES